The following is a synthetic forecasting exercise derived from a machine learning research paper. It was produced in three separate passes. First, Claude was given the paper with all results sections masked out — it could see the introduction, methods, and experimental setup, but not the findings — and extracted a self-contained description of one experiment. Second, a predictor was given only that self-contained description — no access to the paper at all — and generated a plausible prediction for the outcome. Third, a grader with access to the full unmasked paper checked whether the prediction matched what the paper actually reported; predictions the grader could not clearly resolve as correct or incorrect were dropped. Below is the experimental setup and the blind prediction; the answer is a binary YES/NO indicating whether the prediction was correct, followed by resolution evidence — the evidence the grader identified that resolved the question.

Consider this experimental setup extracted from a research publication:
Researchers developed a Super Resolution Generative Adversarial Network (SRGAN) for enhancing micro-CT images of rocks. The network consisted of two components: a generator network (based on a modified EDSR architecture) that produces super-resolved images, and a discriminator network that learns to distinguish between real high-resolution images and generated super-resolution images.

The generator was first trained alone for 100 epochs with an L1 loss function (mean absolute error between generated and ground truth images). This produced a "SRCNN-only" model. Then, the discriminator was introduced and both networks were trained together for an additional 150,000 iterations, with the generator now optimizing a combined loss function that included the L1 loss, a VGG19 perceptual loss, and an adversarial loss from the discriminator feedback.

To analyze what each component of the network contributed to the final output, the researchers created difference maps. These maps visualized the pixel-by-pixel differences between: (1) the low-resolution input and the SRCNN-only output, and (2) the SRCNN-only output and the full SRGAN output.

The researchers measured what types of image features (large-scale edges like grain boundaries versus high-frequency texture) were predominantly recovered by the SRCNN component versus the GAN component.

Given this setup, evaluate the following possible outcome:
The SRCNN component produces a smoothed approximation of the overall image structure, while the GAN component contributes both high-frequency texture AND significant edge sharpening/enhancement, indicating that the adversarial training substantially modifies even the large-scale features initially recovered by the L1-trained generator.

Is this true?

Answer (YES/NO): NO